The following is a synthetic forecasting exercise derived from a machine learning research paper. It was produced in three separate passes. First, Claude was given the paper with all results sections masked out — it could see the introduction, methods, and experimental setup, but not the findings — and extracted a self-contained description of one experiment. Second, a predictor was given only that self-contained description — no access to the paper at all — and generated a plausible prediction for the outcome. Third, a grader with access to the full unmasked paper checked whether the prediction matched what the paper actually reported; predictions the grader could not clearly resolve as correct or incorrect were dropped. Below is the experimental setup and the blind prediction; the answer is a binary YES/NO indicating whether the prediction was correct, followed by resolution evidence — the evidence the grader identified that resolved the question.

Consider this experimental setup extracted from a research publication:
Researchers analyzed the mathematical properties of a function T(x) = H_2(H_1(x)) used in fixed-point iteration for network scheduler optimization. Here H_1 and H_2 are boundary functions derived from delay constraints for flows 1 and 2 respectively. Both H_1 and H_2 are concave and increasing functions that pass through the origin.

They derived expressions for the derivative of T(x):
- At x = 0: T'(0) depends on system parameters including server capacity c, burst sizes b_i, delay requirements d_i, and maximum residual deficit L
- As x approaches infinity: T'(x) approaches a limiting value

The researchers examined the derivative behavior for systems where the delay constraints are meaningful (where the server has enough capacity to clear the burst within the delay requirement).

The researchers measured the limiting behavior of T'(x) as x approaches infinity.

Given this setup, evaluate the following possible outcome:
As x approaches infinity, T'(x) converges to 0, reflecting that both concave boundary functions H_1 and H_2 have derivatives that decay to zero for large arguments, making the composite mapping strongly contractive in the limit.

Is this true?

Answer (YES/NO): YES